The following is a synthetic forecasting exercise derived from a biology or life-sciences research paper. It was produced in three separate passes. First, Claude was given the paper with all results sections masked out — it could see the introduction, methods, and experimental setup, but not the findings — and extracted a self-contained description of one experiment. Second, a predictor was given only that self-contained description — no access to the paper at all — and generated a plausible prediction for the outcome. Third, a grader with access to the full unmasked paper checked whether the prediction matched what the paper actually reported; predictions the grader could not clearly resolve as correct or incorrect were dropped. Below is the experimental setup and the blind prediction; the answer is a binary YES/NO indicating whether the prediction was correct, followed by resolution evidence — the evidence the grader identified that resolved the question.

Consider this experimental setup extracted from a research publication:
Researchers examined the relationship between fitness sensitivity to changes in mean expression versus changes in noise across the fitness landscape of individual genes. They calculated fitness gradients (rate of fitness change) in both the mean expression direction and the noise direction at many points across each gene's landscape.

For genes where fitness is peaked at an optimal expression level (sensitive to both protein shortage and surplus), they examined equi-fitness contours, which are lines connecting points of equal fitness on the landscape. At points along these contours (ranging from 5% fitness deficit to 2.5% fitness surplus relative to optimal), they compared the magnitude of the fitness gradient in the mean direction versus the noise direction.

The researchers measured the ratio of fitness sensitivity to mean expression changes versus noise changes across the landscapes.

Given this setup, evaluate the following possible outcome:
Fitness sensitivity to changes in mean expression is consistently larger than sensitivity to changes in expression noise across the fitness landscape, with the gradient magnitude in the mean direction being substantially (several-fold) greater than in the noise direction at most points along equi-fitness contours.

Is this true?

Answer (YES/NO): NO